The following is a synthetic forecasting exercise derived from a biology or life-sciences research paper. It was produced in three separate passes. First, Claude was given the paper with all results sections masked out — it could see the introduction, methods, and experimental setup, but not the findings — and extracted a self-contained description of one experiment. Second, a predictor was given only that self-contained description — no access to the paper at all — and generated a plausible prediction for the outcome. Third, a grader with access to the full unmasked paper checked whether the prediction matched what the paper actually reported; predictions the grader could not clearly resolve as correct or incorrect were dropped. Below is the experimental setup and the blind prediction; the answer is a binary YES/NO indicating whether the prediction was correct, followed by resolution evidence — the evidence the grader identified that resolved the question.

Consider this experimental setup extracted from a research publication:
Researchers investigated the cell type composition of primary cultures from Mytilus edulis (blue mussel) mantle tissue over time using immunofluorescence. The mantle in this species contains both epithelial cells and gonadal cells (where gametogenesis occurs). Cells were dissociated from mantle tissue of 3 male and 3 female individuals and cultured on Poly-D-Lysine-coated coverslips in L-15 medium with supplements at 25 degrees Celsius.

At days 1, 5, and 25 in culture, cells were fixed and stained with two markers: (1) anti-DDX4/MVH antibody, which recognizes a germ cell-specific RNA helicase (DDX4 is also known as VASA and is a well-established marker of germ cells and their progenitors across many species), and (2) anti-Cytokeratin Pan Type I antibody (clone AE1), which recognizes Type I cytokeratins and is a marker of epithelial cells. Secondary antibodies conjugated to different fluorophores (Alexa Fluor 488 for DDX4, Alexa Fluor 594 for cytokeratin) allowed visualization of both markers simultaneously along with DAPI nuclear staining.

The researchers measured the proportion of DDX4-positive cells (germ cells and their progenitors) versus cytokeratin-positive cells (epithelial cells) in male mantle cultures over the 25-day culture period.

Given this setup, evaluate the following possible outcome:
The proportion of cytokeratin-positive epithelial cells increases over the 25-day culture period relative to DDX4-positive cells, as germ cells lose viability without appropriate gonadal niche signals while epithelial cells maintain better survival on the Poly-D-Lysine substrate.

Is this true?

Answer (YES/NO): NO